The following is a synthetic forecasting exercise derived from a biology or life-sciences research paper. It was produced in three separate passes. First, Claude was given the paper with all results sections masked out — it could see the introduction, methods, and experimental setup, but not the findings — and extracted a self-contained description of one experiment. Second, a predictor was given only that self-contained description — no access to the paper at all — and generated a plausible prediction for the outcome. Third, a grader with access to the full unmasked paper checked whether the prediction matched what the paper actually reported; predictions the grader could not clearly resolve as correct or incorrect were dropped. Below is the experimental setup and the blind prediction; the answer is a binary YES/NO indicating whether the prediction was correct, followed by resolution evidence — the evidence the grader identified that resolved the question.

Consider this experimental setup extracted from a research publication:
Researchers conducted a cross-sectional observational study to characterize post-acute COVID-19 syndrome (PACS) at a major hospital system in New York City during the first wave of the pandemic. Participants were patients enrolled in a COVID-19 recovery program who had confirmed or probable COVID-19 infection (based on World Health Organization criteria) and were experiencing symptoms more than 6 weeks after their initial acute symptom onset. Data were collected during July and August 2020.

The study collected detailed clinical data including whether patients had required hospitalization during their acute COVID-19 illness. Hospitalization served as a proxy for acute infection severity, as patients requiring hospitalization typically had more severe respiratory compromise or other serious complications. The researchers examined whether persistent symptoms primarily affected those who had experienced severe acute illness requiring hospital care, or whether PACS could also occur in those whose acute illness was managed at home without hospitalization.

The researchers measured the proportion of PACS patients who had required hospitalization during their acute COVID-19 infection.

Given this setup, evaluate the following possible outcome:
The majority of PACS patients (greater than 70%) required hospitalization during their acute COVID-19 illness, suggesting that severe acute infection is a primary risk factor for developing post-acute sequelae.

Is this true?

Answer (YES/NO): NO